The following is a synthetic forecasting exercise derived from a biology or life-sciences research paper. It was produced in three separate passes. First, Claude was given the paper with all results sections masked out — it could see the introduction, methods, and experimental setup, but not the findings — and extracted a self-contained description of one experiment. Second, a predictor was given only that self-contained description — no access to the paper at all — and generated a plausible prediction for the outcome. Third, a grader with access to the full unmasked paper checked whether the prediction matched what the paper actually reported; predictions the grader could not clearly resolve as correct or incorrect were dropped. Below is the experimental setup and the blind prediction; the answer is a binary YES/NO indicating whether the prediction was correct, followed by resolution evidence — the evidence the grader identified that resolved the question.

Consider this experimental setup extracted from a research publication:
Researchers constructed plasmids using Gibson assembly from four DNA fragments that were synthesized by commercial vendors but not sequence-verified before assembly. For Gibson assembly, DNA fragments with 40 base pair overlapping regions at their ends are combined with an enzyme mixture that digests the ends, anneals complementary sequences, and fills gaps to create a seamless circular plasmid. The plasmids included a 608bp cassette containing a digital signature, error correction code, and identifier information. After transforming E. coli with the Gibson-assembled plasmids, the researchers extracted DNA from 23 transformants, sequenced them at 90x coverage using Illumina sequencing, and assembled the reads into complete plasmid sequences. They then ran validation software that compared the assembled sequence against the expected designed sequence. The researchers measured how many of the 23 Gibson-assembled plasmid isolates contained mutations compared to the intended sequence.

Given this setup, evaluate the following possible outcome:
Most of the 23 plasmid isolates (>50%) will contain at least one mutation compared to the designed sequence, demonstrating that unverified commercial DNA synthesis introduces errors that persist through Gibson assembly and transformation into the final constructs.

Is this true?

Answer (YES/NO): YES